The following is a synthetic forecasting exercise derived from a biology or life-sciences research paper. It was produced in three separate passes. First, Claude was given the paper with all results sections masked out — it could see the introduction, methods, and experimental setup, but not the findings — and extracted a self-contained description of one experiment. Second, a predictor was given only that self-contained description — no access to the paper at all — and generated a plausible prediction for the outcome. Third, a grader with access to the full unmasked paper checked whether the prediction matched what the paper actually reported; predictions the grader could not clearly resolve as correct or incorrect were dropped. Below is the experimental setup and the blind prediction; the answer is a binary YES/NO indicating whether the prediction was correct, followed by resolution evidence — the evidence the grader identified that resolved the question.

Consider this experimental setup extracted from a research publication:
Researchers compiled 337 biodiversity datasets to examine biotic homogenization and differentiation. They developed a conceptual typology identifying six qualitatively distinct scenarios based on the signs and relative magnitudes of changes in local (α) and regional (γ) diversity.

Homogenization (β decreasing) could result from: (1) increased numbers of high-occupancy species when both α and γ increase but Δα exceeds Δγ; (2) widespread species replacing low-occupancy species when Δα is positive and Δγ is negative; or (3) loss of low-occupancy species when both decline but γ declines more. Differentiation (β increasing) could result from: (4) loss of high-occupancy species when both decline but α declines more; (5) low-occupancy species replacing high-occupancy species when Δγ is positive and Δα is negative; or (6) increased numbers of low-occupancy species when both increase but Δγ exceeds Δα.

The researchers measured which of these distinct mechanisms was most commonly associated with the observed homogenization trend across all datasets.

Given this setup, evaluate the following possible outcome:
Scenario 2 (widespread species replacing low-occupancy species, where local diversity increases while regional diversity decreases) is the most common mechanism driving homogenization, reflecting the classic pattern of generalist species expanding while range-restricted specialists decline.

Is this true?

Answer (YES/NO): NO